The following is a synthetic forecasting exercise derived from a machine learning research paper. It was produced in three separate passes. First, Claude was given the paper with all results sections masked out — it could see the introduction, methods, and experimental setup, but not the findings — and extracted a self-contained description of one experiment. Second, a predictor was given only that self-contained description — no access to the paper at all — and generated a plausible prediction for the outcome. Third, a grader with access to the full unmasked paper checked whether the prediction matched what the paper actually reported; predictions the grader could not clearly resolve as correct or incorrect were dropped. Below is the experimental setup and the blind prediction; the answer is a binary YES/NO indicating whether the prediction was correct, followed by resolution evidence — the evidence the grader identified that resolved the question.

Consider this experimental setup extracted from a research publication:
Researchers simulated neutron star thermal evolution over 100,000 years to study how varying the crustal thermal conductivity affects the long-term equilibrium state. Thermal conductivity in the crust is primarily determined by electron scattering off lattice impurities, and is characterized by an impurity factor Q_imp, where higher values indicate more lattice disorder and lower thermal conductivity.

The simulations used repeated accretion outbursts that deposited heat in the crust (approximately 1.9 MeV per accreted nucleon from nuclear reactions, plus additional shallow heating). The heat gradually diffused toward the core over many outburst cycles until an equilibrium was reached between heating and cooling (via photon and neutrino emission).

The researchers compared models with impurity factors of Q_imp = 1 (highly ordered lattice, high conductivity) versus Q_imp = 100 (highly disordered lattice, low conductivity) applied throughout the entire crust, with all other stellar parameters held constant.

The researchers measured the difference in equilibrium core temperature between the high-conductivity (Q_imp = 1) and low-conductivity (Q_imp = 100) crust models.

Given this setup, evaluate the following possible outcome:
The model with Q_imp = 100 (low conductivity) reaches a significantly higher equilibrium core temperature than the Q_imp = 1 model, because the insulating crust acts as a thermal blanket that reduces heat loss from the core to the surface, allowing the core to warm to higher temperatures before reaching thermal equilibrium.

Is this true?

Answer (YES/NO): NO